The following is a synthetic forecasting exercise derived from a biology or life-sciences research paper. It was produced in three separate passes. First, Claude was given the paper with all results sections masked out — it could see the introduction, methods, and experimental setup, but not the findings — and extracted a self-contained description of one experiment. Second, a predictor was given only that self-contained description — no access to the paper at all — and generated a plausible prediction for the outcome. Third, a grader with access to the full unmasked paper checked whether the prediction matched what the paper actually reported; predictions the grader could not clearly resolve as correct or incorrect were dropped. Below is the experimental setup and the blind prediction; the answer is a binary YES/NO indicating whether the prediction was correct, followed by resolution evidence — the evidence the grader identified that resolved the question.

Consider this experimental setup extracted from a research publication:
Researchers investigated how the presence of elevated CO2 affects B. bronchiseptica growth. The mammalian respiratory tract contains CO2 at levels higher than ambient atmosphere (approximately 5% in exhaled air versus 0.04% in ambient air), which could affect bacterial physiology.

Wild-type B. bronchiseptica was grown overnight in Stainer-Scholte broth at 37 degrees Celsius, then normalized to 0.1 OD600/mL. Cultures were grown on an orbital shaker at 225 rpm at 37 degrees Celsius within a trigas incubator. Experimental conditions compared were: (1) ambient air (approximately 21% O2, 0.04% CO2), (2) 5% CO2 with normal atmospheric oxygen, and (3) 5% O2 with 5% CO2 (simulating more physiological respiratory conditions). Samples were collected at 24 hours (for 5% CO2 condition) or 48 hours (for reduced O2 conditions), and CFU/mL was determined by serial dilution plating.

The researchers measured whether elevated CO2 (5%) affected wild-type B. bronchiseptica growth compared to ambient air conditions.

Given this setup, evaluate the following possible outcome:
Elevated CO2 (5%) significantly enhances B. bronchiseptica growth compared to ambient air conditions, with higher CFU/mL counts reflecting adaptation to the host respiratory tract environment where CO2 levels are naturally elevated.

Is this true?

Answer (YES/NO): NO